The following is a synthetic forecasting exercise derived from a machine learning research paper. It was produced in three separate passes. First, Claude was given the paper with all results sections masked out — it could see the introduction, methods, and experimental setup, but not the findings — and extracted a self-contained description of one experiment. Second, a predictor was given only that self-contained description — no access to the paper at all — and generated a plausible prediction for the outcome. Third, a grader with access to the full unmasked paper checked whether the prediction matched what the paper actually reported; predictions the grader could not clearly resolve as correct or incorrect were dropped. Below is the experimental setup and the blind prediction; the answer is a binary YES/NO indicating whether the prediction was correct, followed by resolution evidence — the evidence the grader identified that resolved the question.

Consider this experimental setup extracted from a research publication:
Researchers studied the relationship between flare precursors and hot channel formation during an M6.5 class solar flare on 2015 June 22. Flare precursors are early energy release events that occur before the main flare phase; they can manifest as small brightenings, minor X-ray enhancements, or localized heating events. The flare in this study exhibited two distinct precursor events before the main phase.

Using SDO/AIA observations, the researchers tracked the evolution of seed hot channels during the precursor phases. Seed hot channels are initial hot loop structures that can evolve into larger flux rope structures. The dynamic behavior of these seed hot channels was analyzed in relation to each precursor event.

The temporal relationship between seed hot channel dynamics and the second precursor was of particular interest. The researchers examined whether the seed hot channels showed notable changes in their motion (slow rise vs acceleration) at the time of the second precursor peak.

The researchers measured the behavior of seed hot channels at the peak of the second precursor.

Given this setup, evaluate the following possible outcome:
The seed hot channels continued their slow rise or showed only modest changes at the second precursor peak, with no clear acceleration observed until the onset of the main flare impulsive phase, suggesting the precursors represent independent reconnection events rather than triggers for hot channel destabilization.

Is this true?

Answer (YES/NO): NO